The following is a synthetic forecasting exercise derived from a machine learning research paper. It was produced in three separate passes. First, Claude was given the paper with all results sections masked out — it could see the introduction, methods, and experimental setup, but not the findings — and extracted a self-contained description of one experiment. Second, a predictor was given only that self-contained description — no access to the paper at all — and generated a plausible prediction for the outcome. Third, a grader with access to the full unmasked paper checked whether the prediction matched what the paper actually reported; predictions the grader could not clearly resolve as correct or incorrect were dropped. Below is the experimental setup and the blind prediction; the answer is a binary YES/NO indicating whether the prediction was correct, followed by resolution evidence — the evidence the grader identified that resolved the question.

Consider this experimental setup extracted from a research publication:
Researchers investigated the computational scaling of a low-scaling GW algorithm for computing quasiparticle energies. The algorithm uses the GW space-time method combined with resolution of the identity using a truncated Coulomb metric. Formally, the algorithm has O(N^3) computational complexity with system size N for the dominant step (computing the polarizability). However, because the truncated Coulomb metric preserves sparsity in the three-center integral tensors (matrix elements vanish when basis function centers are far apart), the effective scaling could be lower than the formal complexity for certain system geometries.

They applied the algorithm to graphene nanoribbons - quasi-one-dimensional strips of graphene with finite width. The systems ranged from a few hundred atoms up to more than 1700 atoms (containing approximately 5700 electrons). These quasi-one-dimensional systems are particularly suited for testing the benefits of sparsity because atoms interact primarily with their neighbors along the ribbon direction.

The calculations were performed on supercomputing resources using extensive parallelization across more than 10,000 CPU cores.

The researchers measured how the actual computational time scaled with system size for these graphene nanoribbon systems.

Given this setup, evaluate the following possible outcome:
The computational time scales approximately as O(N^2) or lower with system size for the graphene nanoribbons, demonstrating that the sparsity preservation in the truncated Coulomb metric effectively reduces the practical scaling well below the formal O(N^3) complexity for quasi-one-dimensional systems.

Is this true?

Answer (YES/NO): YES